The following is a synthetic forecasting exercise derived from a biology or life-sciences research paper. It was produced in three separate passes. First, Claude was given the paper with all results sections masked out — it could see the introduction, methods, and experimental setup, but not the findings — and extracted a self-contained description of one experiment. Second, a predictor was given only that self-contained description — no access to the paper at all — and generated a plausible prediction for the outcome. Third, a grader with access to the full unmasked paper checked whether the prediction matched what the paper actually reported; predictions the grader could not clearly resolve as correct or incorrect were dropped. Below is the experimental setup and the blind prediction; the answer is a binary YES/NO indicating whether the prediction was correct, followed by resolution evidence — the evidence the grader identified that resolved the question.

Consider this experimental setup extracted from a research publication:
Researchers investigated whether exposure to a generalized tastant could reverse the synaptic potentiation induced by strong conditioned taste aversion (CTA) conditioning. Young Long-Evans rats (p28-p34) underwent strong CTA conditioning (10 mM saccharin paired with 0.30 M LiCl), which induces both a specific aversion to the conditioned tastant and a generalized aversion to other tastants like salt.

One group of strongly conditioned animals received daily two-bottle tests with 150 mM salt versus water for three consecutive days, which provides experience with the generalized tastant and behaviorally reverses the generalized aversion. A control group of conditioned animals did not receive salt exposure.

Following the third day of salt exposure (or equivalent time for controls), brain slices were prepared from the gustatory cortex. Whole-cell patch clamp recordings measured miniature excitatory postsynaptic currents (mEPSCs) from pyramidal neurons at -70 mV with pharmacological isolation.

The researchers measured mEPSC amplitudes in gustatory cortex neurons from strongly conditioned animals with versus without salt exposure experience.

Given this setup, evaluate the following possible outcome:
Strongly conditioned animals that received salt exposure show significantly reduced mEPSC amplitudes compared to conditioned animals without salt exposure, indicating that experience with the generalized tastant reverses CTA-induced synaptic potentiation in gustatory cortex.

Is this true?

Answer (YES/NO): YES